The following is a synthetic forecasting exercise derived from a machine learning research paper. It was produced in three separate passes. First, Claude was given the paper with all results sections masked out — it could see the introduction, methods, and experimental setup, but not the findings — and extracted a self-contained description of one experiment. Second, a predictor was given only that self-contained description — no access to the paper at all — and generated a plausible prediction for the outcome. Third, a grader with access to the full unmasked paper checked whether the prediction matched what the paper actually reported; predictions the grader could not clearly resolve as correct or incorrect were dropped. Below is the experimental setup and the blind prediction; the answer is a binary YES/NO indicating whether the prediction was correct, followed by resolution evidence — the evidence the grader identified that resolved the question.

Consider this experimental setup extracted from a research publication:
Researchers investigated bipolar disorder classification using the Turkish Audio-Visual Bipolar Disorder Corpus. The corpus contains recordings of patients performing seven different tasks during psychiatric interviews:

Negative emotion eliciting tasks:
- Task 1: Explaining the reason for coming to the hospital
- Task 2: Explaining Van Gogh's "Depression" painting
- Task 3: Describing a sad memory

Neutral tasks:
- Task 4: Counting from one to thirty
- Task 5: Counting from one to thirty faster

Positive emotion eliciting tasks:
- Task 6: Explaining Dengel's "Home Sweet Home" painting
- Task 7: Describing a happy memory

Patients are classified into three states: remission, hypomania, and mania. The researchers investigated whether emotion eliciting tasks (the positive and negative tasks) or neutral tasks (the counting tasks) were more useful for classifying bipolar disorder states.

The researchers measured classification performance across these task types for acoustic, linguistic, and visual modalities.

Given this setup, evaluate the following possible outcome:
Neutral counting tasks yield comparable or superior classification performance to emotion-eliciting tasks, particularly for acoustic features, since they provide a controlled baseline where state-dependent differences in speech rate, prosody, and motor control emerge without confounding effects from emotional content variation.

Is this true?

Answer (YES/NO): NO